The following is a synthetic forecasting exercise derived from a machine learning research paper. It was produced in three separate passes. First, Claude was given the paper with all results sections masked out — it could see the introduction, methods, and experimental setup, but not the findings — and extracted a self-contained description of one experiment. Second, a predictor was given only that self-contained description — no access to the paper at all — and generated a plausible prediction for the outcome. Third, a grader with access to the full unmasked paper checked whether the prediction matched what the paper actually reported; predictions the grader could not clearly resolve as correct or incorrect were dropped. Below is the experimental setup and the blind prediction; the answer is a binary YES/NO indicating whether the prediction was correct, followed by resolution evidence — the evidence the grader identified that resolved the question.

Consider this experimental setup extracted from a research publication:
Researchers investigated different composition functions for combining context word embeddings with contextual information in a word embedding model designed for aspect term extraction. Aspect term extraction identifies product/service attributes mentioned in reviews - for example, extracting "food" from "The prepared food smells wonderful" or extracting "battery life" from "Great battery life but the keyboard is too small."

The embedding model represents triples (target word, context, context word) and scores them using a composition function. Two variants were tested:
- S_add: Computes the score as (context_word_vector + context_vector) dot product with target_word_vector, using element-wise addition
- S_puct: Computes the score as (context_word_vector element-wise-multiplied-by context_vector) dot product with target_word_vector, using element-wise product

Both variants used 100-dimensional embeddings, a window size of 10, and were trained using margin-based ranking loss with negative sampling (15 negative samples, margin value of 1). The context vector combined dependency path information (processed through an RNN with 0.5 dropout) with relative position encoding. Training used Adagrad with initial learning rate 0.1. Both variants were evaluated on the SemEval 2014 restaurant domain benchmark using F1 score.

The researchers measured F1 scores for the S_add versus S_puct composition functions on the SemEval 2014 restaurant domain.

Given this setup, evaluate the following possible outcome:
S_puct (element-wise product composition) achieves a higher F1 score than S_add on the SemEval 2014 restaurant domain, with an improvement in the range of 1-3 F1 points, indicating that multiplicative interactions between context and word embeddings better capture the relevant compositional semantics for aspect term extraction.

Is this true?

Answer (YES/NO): NO